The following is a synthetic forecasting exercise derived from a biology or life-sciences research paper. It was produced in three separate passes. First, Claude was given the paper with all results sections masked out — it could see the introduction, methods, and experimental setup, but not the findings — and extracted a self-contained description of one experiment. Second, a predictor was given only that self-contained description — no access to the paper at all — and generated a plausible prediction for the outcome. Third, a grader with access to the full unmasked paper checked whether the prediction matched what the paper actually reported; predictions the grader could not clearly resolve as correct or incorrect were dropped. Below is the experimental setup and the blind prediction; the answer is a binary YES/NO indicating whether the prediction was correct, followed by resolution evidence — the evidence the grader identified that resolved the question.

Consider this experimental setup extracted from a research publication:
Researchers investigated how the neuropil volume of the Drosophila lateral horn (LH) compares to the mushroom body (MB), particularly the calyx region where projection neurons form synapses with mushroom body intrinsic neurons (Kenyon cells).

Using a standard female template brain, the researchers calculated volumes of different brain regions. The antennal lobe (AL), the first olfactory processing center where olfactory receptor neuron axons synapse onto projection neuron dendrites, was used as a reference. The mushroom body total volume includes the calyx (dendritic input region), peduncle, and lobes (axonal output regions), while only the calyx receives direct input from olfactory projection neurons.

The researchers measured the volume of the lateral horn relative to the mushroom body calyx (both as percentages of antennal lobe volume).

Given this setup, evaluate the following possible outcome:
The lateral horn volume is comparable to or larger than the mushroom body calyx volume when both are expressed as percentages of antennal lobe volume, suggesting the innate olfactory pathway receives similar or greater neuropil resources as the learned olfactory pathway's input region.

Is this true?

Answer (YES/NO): YES